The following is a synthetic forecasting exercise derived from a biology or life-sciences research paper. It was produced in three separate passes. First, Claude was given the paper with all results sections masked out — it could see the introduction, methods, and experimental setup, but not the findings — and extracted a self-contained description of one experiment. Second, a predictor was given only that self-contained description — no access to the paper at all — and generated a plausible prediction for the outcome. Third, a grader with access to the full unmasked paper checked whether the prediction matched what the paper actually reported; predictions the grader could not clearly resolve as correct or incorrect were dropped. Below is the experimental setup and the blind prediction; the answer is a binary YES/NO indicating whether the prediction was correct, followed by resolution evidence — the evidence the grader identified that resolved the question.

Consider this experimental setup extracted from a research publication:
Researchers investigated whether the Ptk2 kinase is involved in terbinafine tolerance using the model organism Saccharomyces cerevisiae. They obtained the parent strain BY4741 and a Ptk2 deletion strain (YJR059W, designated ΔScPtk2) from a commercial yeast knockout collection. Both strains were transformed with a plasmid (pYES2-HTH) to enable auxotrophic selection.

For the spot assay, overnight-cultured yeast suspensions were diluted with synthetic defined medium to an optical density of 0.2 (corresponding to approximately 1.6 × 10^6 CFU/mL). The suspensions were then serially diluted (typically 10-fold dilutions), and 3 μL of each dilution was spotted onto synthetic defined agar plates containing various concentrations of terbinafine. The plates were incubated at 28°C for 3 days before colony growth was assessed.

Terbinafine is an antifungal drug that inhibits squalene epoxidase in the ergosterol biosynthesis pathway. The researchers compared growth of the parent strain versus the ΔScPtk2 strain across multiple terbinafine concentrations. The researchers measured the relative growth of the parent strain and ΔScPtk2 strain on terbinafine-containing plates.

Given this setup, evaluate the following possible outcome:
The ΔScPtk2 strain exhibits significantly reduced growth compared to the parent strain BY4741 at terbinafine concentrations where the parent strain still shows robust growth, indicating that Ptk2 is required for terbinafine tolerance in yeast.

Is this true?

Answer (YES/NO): YES